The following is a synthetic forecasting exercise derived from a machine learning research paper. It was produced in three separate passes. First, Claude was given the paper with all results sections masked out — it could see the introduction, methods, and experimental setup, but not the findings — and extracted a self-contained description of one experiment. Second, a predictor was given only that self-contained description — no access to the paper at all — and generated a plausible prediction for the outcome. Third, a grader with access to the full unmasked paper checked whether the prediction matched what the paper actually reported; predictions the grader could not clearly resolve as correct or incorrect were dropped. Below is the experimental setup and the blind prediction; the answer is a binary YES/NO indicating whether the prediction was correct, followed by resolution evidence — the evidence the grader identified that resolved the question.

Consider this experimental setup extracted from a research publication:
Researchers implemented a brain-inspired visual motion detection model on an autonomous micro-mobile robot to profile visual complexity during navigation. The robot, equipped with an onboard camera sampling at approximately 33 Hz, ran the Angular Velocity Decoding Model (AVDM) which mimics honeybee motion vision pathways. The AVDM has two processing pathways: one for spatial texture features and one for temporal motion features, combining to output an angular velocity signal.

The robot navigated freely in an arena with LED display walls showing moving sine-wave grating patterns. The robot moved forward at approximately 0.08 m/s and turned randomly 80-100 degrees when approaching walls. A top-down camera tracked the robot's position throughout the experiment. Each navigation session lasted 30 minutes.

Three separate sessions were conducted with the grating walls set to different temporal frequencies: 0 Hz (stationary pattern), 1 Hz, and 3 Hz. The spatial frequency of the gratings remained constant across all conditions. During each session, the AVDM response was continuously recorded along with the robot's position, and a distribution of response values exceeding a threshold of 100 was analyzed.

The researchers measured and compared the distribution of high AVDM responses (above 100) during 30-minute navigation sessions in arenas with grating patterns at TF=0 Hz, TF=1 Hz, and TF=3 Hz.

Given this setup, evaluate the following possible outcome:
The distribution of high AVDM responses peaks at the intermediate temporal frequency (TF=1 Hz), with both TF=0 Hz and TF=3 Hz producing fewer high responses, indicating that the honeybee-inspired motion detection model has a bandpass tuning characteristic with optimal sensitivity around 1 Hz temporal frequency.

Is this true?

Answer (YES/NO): NO